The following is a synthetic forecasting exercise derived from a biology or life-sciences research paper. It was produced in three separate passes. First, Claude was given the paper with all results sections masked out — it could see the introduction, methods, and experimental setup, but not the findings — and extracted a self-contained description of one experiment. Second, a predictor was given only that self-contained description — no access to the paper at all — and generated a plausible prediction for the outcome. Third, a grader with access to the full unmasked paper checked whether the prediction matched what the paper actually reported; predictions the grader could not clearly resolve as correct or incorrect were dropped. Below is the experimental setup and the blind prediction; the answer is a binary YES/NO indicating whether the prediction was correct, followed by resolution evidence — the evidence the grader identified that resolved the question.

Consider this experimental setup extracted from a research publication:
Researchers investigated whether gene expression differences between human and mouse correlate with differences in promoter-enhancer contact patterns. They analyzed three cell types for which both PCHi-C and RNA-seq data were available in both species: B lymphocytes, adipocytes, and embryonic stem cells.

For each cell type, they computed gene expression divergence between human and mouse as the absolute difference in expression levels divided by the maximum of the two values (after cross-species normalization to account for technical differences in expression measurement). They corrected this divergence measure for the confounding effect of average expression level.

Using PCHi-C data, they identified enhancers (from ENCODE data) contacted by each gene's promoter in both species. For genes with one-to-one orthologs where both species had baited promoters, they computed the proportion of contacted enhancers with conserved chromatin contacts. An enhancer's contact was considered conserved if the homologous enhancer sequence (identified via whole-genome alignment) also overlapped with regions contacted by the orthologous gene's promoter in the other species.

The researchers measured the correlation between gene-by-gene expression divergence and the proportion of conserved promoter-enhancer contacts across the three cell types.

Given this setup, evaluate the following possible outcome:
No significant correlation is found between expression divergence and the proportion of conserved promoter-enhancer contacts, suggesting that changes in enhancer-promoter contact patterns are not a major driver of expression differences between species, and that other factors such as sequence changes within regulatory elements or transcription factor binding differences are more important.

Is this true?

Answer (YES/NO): YES